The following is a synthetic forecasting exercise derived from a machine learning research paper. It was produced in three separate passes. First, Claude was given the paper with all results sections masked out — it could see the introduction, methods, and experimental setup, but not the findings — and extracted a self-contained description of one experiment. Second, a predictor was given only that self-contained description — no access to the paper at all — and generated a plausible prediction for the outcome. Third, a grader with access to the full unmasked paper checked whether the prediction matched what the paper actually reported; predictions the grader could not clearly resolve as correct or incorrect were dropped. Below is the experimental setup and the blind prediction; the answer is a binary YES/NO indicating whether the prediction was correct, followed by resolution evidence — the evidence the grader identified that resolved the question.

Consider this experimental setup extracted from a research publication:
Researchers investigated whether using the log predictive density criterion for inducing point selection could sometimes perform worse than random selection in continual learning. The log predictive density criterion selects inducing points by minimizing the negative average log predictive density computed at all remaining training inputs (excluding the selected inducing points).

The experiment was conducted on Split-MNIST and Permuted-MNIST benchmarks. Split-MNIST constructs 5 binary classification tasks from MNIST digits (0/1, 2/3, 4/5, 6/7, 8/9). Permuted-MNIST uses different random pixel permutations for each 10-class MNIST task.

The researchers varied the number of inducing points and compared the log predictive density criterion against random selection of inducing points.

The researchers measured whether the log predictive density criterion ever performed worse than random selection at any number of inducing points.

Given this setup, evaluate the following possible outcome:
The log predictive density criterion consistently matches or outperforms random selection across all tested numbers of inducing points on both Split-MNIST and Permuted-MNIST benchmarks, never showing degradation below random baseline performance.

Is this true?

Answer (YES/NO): NO